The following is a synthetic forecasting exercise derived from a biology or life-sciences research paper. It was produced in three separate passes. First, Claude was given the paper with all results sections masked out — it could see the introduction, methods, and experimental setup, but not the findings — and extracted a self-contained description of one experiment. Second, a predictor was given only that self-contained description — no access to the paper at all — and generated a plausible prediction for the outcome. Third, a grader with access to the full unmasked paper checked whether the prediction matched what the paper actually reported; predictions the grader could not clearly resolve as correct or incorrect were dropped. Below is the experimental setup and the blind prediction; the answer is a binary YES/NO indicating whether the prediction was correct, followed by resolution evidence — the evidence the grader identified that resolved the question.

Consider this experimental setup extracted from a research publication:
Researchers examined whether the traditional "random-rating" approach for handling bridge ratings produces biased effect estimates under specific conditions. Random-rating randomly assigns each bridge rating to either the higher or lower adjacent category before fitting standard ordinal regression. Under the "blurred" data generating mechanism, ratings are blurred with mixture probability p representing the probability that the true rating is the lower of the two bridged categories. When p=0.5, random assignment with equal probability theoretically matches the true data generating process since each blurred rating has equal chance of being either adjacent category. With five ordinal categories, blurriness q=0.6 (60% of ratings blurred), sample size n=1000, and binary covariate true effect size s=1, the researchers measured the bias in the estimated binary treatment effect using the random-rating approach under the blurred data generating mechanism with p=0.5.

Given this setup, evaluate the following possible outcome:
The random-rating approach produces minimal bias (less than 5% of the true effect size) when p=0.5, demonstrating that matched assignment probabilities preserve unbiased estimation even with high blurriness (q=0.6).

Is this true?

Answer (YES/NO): NO